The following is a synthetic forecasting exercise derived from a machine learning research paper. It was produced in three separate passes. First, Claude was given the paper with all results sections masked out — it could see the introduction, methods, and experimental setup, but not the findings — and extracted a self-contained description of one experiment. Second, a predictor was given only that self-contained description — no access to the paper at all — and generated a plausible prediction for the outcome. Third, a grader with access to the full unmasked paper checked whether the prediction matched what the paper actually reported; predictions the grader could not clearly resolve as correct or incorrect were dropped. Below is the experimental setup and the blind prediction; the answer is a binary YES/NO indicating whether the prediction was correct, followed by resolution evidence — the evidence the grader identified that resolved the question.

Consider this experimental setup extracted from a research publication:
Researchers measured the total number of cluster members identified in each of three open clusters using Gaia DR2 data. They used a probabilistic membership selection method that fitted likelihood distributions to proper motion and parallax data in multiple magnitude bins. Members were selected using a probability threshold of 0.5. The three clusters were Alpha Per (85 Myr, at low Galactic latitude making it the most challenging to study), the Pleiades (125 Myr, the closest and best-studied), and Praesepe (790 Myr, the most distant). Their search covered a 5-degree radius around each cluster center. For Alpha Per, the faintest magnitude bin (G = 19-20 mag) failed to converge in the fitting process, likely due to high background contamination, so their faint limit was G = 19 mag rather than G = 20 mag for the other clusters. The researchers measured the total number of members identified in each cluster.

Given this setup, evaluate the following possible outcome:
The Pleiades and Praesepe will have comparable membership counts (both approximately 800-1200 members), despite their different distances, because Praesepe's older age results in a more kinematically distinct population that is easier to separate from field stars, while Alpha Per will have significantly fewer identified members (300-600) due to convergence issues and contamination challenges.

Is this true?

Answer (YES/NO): NO